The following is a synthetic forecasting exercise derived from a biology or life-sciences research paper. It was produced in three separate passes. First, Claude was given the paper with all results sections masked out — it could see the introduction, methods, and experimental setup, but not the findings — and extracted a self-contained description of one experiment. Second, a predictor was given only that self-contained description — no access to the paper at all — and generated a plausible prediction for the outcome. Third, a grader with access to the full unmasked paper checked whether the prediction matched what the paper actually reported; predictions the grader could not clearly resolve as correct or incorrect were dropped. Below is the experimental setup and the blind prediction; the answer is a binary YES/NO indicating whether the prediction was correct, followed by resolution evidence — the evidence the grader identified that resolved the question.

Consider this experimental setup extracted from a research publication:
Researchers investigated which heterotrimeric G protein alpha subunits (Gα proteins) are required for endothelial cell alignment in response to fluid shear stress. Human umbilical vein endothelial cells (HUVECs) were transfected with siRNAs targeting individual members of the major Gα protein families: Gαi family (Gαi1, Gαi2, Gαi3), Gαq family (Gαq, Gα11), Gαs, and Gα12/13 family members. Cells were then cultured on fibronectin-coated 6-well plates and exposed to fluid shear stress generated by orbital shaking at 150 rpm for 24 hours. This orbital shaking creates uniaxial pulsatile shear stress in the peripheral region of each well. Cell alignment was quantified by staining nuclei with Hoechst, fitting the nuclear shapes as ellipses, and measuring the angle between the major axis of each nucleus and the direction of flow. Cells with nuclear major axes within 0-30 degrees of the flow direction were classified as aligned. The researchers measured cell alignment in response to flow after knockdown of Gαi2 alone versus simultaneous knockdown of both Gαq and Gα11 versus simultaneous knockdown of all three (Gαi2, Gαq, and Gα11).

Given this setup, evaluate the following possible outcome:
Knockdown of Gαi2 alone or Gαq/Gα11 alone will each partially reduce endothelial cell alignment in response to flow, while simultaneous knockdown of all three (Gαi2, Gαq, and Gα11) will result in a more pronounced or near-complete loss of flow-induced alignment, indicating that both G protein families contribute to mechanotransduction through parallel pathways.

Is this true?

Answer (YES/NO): NO